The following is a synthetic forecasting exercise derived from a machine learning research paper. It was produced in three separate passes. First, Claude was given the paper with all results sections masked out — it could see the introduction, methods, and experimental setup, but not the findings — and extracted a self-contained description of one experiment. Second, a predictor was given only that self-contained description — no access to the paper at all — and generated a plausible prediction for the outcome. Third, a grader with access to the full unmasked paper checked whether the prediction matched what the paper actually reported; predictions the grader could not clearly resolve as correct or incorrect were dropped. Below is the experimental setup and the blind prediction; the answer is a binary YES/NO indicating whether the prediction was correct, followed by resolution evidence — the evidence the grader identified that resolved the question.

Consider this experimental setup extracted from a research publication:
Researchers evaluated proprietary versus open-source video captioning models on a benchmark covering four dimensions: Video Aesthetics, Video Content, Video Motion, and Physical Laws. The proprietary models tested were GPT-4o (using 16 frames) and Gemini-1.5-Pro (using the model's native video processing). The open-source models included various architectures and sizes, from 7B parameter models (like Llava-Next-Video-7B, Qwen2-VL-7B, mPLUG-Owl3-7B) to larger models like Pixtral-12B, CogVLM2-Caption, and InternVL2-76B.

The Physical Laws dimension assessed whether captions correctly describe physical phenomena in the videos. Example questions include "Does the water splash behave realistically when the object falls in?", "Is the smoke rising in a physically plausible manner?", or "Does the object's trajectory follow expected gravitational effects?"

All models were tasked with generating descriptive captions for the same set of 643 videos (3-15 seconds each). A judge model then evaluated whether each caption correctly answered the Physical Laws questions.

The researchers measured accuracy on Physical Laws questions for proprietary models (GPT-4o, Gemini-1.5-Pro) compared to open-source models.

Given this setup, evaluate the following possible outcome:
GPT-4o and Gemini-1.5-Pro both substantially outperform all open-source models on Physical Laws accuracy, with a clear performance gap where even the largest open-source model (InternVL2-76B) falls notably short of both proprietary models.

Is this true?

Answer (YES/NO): NO